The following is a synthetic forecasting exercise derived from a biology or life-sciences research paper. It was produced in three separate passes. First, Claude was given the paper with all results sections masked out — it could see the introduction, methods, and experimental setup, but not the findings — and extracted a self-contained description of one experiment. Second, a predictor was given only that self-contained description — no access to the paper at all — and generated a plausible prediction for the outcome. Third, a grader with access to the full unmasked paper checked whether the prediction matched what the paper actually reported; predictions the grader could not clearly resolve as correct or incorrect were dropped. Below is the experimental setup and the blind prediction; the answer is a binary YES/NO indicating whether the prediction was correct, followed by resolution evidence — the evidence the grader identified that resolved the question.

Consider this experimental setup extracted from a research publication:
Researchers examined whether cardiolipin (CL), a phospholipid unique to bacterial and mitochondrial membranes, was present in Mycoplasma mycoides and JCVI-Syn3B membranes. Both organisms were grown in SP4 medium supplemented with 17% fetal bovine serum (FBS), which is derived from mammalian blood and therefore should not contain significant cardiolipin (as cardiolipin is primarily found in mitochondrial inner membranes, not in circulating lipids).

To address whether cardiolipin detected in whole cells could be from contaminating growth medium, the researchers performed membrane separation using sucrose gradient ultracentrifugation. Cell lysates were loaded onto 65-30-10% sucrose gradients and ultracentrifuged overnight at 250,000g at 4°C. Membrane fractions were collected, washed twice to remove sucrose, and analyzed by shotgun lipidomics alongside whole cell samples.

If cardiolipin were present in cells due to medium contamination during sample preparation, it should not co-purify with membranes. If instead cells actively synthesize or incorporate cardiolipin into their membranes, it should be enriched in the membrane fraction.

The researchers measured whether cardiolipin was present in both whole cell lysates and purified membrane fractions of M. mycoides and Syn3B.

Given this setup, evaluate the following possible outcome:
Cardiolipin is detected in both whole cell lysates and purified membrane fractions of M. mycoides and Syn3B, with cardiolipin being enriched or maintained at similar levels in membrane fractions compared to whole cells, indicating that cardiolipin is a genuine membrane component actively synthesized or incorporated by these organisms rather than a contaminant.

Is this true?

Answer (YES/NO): YES